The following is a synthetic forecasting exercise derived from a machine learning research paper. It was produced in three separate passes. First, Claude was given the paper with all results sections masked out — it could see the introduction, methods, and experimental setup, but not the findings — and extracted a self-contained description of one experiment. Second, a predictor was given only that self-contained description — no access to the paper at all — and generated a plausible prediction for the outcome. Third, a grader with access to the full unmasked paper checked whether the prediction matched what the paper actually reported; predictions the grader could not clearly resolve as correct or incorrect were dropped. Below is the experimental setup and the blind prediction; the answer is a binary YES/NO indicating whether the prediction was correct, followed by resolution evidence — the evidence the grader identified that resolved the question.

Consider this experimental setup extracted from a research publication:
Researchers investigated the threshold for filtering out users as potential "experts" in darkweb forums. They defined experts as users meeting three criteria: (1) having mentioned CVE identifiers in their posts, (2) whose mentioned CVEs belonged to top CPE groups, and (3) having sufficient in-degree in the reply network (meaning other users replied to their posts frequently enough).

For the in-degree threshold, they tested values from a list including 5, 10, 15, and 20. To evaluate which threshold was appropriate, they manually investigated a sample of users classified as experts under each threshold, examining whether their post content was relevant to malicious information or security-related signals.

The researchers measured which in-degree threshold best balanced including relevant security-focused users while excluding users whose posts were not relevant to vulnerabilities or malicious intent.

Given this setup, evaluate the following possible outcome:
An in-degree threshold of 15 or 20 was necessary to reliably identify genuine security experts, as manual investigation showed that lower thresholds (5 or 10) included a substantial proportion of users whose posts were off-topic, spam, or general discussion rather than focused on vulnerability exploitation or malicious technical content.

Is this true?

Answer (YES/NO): NO